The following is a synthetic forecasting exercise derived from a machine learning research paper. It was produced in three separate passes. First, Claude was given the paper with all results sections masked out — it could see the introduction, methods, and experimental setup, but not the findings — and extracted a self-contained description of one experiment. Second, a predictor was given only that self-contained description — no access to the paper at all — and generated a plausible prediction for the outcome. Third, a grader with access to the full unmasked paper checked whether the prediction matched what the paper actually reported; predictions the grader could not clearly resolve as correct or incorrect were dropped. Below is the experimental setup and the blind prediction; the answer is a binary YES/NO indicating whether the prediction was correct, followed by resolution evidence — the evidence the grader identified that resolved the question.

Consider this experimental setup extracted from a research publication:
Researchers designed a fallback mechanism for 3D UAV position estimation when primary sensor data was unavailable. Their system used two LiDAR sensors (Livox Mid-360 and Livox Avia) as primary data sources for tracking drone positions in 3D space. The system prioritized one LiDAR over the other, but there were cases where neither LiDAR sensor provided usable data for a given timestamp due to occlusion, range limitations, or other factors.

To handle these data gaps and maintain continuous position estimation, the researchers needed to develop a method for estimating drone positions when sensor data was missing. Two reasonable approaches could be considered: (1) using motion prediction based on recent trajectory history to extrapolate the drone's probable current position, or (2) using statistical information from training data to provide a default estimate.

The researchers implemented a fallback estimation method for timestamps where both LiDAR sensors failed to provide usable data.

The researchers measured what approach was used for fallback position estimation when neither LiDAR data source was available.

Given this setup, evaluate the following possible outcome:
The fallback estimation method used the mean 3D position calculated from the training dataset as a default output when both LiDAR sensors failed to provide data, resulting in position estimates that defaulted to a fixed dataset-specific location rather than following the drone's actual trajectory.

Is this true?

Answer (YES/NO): YES